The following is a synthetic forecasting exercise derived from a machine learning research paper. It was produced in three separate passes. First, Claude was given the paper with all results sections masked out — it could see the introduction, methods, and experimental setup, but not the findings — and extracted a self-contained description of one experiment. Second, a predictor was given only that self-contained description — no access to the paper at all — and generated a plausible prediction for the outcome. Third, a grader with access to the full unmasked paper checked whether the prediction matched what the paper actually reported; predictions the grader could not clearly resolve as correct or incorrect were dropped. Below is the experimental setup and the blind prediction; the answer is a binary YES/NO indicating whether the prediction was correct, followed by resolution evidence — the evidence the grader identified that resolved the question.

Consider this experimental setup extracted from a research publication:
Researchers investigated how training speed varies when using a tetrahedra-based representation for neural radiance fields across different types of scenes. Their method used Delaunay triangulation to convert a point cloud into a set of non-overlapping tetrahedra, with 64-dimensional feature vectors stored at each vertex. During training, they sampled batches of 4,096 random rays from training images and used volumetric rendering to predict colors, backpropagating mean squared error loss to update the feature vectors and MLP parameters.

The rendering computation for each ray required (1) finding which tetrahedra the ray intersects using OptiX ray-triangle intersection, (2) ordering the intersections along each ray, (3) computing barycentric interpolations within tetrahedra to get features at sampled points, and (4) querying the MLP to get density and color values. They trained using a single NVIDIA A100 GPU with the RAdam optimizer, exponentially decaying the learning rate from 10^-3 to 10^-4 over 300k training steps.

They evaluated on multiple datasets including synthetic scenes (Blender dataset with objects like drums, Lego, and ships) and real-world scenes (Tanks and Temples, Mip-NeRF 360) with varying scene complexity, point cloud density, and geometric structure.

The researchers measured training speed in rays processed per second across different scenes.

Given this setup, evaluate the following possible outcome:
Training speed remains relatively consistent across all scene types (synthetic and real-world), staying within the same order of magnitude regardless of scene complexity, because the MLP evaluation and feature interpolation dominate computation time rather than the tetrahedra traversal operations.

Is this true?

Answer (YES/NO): NO